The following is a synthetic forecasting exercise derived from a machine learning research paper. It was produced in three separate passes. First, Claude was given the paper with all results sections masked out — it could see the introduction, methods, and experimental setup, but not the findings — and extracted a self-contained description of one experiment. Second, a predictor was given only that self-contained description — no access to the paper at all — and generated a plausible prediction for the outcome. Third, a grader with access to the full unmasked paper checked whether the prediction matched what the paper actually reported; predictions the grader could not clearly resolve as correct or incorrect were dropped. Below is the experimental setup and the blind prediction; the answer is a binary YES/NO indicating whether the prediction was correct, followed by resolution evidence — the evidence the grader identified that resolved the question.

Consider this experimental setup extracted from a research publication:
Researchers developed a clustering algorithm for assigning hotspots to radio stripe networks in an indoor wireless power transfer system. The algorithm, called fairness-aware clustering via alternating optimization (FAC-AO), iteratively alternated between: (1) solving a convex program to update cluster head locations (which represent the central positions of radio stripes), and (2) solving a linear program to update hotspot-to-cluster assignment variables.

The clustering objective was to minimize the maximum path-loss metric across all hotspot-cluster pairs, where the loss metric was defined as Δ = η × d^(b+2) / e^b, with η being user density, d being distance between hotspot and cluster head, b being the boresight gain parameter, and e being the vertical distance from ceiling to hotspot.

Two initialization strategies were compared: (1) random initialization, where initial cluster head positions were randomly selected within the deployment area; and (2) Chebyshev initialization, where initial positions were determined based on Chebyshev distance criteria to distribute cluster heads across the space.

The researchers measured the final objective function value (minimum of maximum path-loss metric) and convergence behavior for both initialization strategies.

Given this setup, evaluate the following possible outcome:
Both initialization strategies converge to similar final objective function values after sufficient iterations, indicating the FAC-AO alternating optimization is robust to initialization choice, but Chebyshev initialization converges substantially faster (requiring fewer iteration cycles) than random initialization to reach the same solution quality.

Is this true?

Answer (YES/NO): NO